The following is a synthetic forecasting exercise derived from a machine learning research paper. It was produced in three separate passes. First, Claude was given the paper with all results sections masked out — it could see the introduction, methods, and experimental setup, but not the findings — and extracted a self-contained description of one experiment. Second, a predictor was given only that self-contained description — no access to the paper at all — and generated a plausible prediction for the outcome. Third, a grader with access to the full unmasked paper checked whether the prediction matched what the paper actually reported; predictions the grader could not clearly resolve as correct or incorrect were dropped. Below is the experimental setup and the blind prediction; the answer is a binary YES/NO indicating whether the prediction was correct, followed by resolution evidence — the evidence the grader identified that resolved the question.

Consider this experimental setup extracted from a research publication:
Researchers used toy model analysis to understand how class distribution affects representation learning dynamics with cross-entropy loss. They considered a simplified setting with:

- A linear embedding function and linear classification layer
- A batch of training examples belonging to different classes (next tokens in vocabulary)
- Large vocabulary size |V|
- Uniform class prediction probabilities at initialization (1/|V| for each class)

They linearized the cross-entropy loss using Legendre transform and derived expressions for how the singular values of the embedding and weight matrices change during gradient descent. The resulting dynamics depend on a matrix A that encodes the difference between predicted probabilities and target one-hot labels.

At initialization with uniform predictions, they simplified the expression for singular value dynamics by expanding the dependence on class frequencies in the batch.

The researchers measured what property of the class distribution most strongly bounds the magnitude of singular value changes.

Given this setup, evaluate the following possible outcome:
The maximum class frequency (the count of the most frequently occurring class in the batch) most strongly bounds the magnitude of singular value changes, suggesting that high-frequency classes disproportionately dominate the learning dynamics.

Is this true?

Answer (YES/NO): YES